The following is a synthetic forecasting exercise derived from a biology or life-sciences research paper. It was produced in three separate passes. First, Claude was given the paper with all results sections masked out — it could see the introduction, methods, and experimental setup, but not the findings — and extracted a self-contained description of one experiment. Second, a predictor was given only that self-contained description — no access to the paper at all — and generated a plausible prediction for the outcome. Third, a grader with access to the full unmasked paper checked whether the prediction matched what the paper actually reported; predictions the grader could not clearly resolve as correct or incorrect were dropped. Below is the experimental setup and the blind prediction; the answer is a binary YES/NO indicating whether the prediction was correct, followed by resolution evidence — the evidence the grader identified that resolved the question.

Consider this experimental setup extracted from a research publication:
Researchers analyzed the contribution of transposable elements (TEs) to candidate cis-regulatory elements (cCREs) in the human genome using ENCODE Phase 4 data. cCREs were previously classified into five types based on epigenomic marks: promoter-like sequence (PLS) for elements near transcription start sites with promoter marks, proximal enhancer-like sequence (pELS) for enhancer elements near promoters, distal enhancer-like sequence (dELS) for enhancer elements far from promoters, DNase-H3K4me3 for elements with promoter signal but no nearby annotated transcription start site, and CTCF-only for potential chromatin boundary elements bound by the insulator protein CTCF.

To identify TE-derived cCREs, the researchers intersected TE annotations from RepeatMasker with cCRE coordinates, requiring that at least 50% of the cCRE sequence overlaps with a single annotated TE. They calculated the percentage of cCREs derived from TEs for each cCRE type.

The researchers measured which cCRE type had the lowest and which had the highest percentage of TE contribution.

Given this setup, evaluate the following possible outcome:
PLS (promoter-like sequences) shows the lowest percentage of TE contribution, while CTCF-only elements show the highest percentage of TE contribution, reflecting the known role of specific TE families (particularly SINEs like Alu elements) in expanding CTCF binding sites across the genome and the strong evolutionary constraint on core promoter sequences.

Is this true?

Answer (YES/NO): YES